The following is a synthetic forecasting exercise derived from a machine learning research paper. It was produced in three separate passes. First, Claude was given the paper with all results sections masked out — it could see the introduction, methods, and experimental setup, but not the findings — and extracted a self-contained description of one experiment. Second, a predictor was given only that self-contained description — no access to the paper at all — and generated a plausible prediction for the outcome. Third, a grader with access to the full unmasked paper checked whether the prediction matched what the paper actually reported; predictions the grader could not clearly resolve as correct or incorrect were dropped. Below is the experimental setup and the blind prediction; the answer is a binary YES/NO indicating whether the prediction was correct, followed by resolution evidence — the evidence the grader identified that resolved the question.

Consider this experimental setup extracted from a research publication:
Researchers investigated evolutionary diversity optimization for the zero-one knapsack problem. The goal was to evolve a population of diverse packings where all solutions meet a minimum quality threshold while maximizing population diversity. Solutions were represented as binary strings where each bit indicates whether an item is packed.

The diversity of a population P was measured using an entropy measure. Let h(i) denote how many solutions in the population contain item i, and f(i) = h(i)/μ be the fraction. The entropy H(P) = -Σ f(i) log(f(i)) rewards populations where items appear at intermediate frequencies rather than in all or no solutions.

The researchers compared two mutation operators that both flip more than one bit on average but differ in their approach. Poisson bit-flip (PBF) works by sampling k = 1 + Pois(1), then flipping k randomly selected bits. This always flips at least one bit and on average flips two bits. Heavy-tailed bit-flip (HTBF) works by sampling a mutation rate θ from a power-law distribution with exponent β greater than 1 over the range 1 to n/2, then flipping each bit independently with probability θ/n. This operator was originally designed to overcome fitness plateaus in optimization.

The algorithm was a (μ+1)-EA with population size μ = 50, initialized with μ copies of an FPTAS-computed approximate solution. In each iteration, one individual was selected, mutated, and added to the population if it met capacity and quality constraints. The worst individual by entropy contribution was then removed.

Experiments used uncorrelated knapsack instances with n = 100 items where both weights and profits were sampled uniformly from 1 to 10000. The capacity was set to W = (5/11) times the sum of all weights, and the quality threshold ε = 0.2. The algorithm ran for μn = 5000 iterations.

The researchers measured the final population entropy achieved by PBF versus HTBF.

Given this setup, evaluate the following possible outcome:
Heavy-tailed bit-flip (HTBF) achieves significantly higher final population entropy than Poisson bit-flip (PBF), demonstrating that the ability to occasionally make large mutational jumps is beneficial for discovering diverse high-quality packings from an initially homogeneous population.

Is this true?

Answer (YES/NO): NO